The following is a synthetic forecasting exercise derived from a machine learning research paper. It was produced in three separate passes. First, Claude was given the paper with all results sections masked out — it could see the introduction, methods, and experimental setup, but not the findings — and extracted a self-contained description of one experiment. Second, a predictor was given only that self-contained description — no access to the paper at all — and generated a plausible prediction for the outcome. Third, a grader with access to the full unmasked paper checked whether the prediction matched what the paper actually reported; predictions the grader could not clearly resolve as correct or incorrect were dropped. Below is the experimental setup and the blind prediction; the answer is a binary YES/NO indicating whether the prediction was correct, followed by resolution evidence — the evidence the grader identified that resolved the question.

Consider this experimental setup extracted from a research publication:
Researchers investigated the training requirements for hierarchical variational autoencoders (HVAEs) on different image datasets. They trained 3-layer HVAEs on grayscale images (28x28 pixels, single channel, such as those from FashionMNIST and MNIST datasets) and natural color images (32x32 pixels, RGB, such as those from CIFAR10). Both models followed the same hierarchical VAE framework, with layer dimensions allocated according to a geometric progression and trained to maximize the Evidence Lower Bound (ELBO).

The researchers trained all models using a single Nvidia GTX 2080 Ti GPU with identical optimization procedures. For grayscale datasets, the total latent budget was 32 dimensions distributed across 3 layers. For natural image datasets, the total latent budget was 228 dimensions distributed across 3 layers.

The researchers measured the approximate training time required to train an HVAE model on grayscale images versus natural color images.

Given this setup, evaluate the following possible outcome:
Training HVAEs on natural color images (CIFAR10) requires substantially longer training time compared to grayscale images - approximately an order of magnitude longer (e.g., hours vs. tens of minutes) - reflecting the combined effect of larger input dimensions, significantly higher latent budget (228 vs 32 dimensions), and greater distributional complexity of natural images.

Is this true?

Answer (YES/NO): NO